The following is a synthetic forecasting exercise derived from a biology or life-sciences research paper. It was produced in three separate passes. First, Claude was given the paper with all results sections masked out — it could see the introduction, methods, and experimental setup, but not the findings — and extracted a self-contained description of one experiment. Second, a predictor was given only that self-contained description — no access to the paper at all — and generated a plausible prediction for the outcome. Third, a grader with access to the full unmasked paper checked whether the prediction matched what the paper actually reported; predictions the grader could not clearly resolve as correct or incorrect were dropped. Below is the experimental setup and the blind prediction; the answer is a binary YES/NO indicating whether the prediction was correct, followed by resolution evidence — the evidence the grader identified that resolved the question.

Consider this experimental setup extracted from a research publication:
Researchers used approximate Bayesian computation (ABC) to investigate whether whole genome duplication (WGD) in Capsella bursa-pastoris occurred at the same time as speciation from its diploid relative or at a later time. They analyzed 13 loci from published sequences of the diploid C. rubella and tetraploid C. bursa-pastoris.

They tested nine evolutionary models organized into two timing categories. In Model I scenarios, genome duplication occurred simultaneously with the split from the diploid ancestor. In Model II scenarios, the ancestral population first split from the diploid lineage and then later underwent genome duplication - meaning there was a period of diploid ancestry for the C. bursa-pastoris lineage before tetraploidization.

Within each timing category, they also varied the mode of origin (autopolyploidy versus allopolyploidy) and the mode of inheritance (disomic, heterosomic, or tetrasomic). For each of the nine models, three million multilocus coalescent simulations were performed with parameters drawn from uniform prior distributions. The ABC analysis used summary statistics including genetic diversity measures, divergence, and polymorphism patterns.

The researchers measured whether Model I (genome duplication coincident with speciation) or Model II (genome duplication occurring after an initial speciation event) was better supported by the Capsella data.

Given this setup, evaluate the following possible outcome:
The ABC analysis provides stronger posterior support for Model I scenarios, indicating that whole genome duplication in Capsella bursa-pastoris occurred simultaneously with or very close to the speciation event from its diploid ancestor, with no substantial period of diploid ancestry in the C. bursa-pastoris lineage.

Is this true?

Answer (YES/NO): NO